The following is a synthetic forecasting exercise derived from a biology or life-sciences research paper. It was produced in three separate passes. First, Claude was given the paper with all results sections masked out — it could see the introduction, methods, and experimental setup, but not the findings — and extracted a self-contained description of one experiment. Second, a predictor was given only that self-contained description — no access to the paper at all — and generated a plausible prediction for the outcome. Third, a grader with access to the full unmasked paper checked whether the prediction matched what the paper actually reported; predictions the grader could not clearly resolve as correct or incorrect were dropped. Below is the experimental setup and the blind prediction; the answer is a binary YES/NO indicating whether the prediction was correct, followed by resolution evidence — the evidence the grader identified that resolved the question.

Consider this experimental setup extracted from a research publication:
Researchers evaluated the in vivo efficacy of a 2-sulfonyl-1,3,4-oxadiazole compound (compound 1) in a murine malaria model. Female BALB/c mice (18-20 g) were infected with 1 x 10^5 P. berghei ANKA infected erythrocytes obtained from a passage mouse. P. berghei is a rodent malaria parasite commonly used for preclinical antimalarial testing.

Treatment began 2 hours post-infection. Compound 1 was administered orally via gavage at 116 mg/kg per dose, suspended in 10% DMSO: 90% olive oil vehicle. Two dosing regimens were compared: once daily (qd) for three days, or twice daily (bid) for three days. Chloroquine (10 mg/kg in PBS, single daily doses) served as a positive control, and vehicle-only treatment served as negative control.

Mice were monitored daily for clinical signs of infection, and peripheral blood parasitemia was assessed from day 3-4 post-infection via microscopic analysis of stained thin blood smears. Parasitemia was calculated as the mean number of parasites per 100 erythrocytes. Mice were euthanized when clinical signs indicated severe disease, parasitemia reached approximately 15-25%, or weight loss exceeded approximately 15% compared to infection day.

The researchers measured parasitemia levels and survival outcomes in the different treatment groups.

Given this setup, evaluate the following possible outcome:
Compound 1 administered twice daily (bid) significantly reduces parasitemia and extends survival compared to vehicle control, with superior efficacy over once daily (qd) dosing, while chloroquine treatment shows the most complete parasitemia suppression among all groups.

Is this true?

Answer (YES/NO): NO